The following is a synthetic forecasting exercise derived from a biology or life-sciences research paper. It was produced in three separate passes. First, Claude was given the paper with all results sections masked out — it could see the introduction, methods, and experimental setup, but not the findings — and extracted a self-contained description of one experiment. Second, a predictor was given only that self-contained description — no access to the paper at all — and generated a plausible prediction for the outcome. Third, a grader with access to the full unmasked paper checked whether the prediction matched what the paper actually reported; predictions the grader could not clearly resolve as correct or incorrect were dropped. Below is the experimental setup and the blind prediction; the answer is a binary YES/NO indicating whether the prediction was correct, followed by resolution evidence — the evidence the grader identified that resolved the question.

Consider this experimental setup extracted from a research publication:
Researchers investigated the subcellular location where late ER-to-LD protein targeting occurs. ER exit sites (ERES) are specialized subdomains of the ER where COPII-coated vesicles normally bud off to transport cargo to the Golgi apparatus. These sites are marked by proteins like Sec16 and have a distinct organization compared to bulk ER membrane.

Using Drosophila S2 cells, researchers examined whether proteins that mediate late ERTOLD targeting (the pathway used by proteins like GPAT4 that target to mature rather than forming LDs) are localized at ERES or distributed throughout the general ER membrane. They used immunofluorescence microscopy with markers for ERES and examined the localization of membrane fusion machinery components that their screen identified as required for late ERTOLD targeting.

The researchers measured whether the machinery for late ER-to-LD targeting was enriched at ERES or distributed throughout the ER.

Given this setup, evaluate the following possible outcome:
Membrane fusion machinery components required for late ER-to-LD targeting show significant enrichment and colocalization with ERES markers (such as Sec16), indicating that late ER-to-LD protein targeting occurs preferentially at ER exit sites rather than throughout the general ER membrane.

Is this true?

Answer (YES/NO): YES